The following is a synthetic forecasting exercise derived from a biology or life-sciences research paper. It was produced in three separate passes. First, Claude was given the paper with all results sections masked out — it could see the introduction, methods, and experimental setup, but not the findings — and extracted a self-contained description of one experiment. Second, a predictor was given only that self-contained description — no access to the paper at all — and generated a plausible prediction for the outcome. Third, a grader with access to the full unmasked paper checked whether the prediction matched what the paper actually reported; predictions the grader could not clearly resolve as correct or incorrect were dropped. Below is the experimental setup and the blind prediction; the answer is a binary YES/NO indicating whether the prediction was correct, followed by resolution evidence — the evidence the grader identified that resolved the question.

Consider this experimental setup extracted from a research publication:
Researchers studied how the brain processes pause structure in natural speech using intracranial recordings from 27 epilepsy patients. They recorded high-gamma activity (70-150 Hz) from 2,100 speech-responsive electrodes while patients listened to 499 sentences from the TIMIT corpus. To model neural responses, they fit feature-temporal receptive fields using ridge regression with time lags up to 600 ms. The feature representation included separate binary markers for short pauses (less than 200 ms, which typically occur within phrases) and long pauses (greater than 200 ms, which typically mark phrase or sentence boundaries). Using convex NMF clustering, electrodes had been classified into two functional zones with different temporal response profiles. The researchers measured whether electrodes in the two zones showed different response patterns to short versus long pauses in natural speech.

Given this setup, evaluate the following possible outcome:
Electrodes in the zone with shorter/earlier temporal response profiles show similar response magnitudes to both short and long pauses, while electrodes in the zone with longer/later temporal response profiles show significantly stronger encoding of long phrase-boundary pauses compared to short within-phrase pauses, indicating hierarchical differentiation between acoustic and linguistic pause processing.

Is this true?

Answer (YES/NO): NO